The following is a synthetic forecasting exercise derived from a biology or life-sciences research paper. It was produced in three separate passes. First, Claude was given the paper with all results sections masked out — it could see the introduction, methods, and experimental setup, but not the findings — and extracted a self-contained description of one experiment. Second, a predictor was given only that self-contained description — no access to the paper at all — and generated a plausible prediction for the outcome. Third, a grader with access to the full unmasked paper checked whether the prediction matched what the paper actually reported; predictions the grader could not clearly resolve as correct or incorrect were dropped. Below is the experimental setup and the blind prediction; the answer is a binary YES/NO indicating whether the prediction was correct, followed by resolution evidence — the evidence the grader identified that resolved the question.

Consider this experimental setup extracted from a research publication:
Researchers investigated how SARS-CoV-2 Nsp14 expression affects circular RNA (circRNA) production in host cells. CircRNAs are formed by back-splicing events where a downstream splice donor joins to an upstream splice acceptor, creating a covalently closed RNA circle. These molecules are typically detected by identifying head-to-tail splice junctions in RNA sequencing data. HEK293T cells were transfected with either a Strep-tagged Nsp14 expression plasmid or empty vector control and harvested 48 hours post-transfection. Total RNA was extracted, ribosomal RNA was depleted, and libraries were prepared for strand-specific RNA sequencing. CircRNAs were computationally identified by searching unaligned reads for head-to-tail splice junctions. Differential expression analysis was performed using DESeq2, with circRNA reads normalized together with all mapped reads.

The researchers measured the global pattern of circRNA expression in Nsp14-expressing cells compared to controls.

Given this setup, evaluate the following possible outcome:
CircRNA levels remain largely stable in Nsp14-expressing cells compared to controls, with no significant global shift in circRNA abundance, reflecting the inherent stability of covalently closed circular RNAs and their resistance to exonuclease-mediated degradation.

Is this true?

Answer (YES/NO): NO